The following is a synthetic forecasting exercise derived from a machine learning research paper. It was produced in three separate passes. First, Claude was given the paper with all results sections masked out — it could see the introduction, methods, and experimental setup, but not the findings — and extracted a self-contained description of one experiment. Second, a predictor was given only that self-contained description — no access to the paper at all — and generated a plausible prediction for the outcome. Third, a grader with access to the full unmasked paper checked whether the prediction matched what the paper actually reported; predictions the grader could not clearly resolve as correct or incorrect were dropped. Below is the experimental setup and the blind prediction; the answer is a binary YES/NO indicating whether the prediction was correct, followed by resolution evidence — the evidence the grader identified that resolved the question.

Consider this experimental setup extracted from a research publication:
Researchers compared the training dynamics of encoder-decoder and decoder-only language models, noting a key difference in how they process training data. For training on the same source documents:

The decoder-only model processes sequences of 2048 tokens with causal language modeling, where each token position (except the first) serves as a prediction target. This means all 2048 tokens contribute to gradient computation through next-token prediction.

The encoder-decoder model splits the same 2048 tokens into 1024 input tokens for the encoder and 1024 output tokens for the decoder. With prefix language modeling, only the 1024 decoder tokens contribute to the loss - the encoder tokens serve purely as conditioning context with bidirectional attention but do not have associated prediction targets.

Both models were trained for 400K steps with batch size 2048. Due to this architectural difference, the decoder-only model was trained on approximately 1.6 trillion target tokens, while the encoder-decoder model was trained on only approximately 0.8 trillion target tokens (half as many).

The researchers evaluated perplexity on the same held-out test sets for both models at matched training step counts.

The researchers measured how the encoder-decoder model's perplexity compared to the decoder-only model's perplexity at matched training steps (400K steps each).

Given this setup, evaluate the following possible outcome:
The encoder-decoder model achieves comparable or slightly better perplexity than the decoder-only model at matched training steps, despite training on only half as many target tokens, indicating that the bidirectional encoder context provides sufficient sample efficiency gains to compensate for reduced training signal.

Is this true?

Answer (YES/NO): NO